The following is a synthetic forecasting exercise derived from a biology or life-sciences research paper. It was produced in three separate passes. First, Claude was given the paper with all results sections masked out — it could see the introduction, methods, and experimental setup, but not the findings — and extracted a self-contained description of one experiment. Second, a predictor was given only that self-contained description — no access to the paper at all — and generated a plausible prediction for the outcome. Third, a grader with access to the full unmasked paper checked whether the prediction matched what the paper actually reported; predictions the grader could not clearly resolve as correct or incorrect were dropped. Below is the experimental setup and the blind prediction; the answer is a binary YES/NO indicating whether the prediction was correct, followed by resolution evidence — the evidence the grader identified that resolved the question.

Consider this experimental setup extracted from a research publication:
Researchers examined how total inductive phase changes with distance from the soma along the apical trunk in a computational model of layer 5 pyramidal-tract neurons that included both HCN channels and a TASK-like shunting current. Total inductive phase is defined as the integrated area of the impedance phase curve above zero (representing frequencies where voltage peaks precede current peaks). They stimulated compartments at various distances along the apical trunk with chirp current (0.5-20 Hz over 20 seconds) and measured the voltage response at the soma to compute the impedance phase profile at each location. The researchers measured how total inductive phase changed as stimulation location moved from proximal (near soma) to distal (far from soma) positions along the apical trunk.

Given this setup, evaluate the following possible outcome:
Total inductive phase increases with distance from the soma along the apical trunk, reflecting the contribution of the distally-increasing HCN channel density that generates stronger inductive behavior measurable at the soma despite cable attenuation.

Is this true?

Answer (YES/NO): YES